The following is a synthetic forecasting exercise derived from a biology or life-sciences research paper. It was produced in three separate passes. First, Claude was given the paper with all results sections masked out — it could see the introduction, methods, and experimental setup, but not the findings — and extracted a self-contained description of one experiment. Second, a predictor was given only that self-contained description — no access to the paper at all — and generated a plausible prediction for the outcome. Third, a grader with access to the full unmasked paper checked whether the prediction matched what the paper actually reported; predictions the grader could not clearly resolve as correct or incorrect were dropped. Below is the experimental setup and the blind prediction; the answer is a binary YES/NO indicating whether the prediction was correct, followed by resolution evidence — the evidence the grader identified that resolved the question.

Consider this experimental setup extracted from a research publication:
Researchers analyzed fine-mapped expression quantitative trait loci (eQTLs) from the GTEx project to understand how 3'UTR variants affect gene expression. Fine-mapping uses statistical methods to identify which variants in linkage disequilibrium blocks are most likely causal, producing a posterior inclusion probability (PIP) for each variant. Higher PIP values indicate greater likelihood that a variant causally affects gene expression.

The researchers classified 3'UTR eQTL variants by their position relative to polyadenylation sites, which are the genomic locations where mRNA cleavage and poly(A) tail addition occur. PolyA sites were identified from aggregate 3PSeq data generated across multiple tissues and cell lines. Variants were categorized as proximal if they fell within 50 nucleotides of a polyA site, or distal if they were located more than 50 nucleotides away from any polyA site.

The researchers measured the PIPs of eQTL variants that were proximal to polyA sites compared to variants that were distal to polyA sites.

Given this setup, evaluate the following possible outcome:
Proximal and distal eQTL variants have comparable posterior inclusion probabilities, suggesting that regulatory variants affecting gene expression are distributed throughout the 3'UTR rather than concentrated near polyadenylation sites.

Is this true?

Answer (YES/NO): NO